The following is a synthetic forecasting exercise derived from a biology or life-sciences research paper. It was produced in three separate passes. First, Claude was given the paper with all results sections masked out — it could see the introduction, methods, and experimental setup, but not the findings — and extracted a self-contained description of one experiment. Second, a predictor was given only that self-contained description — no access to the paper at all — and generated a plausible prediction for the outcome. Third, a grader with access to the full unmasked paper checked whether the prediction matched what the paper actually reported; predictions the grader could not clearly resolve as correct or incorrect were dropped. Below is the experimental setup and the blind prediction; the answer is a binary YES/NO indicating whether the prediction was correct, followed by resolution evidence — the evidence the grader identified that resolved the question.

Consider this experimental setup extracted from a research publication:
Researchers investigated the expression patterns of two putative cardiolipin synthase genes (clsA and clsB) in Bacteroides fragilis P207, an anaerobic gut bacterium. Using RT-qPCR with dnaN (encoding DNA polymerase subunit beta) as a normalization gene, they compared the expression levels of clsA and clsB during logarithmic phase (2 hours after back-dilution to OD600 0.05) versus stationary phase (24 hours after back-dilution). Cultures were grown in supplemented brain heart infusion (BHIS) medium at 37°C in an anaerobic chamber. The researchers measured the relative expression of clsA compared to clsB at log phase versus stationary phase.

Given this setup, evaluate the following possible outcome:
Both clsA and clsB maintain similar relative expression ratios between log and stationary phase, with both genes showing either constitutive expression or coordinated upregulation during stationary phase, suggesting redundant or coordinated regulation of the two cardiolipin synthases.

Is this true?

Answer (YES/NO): NO